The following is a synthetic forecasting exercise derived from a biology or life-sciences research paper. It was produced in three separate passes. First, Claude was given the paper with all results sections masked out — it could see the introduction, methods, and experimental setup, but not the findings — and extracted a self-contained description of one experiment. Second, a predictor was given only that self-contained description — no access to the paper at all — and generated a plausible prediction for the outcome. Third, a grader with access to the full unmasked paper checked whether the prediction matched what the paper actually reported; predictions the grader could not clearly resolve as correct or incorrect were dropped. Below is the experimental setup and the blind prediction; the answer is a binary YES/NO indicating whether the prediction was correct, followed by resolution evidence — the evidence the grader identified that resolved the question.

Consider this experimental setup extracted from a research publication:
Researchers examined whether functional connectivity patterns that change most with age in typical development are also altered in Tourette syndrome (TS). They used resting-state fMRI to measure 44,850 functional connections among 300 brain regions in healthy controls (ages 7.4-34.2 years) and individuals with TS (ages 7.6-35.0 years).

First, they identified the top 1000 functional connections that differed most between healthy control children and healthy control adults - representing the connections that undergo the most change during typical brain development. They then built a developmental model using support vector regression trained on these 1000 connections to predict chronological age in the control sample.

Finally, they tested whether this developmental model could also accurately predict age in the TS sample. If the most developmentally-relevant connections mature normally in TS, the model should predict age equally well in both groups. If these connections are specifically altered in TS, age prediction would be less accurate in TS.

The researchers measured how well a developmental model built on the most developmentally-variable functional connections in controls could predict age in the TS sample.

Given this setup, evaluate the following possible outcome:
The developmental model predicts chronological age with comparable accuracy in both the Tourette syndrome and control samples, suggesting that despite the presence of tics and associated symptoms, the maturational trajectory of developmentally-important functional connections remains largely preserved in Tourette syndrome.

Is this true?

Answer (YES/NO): YES